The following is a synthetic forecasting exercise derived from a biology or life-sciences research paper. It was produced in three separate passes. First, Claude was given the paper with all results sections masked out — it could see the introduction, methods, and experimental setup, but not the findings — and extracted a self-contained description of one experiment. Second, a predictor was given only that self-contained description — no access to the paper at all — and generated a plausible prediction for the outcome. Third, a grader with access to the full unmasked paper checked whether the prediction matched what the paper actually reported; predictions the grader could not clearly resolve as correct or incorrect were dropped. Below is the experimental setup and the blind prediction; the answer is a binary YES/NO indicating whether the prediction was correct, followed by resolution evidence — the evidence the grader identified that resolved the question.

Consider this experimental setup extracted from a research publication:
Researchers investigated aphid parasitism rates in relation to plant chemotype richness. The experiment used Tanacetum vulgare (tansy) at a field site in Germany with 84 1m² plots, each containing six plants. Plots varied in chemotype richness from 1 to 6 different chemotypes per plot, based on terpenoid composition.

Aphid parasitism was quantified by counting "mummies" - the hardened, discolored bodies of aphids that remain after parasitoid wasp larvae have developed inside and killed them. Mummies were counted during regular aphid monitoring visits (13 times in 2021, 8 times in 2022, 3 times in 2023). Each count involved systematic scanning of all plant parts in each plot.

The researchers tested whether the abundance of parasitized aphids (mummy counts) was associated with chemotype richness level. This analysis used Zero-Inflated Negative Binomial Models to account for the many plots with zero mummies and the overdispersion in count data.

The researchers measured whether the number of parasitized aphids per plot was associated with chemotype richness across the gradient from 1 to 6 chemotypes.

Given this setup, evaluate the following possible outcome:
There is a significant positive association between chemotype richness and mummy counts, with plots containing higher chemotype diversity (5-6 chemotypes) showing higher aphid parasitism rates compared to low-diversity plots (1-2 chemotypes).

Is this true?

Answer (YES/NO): NO